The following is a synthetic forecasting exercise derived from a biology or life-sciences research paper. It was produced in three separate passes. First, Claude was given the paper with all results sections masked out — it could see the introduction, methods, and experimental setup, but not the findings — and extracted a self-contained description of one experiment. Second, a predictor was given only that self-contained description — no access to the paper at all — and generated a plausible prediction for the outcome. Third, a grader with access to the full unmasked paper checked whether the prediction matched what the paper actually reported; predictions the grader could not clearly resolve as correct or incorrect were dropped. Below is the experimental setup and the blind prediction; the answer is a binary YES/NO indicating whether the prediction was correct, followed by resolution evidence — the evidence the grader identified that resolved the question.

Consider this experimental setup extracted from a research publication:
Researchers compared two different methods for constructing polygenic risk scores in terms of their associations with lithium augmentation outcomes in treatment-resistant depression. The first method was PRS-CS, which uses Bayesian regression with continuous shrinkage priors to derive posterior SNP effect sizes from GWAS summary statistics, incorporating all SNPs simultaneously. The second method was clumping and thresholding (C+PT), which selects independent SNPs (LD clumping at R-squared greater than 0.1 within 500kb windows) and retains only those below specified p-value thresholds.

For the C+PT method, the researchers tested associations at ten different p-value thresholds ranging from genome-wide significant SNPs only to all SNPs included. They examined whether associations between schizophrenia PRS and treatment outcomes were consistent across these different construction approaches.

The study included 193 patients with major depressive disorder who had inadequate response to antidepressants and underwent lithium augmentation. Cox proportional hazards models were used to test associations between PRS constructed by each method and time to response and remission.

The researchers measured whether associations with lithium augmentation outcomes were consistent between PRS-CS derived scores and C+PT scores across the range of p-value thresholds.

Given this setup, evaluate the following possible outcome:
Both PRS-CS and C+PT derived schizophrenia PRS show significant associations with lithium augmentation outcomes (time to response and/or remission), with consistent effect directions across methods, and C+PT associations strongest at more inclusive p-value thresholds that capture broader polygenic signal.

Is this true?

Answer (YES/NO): NO